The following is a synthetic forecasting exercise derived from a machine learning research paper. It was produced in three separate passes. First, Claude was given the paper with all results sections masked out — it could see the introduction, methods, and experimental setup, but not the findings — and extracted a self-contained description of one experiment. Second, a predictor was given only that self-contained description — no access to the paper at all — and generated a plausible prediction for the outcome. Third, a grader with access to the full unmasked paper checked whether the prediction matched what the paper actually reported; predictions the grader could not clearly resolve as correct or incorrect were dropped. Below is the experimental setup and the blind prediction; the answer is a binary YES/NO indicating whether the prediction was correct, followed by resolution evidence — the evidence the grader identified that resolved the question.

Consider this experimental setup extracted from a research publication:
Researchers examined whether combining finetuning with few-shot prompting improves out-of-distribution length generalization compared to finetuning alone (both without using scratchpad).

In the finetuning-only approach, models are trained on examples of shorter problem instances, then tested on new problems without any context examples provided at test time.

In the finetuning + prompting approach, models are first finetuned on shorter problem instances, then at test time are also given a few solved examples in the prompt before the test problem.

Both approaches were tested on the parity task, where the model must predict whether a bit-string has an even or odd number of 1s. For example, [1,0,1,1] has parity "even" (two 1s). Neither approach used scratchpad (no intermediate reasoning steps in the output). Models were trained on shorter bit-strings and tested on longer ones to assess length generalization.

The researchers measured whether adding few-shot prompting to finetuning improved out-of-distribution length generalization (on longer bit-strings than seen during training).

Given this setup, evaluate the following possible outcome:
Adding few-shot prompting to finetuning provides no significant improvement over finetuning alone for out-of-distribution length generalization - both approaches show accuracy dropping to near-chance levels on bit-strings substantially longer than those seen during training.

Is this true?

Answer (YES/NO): YES